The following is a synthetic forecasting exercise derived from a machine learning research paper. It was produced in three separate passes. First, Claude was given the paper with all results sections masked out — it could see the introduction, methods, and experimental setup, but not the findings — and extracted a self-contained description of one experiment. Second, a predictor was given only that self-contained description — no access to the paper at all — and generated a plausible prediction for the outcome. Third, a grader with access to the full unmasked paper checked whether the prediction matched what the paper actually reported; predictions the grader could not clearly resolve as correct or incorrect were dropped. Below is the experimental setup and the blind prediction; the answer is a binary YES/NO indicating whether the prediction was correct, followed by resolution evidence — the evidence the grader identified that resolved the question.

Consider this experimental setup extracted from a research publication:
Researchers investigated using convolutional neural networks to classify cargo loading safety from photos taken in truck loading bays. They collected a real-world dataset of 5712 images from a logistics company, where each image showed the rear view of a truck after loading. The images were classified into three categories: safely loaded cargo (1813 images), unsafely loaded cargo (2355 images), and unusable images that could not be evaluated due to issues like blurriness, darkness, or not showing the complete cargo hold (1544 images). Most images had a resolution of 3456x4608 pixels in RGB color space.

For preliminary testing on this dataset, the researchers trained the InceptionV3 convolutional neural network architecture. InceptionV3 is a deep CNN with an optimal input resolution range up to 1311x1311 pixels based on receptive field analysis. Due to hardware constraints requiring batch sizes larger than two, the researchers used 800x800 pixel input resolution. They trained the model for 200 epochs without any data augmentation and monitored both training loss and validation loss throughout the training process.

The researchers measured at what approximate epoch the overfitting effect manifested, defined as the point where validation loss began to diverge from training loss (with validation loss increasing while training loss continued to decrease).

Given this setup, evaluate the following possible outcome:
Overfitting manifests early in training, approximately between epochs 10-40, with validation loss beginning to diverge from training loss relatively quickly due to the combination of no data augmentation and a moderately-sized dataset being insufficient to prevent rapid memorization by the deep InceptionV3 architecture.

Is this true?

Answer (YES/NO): NO